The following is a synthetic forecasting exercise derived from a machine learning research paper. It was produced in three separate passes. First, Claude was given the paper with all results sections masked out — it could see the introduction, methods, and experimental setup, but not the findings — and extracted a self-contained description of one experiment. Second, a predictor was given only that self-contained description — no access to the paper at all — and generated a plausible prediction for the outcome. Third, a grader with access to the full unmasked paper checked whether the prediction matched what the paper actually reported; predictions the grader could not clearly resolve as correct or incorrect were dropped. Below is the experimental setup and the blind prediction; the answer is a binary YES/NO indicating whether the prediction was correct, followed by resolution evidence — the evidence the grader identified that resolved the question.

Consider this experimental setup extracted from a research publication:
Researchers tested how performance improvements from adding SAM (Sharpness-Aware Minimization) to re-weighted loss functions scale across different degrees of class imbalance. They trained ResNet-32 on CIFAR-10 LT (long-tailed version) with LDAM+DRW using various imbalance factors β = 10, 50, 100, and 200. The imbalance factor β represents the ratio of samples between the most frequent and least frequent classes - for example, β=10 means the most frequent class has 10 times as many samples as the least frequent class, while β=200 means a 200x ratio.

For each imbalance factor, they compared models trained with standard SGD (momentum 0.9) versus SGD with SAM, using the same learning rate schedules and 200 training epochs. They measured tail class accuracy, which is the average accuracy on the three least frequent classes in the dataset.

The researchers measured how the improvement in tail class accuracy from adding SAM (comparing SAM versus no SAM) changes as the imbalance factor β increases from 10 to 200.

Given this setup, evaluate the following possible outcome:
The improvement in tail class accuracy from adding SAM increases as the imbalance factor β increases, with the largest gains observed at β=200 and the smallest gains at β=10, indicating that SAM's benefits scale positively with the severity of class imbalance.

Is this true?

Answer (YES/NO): YES